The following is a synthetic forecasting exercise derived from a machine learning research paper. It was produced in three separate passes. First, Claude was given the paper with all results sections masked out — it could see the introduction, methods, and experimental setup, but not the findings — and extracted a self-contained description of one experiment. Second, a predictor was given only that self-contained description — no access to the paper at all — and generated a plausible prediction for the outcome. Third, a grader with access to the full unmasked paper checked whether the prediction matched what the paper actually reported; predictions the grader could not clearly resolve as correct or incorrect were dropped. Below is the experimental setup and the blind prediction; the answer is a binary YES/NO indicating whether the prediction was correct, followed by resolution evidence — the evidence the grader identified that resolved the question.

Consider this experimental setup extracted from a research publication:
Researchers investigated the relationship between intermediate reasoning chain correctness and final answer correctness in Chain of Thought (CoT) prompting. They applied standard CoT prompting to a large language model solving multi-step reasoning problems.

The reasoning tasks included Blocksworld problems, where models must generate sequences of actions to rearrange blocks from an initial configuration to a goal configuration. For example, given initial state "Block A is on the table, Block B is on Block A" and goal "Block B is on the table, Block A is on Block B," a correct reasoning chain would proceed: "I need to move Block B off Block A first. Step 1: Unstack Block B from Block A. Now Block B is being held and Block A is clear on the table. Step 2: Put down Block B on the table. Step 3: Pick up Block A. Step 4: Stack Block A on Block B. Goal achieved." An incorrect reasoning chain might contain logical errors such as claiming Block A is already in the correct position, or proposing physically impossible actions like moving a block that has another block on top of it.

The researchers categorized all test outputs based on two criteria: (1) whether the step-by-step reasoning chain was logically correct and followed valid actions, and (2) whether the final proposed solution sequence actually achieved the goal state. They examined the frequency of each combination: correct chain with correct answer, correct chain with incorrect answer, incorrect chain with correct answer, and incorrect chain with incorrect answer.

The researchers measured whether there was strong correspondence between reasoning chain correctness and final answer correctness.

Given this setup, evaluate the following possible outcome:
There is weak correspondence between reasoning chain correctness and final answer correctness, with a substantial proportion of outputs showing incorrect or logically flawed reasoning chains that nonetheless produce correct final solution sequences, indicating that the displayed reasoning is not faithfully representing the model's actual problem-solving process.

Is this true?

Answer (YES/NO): YES